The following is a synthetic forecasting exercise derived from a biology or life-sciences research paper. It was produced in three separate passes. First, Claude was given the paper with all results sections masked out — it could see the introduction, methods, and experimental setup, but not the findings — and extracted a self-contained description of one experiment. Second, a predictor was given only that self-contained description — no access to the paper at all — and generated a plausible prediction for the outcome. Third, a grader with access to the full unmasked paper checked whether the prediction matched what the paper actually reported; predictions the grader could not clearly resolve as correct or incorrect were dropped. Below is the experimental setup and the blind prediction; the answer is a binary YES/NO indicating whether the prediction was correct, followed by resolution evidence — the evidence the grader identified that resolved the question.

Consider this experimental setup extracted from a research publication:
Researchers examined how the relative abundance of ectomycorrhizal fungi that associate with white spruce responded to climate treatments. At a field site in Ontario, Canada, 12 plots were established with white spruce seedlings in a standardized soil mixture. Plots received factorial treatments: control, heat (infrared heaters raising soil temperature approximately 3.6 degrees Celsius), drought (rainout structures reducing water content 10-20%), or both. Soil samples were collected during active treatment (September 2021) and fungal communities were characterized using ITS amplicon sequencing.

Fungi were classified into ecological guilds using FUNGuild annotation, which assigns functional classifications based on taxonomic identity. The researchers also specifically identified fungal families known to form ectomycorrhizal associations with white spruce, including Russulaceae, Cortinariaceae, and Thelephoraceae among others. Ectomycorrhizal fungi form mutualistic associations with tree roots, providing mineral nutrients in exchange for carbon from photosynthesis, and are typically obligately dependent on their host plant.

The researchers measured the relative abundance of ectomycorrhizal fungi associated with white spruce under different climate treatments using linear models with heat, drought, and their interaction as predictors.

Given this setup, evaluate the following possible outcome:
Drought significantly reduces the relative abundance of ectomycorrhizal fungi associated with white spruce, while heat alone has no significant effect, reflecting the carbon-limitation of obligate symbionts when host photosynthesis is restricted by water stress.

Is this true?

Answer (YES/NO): NO